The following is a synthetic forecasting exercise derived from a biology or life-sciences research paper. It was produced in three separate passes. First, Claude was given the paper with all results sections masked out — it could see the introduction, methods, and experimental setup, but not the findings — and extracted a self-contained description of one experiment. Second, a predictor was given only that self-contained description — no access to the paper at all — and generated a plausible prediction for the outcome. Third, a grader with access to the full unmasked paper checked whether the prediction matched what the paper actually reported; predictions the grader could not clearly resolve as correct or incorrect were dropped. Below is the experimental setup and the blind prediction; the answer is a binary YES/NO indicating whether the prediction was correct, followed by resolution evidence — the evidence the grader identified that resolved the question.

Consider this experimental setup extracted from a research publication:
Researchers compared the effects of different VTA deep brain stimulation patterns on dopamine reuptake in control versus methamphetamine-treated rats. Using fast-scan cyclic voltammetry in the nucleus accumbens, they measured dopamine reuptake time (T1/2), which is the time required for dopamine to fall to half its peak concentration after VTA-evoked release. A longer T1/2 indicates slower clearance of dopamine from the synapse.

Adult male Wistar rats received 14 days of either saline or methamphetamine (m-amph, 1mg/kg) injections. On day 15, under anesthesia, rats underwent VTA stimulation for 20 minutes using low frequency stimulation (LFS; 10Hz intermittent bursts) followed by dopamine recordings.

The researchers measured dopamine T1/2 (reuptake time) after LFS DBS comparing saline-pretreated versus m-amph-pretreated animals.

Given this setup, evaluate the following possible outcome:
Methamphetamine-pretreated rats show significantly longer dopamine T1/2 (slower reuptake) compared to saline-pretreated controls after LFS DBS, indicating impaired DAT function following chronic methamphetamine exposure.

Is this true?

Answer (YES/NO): NO